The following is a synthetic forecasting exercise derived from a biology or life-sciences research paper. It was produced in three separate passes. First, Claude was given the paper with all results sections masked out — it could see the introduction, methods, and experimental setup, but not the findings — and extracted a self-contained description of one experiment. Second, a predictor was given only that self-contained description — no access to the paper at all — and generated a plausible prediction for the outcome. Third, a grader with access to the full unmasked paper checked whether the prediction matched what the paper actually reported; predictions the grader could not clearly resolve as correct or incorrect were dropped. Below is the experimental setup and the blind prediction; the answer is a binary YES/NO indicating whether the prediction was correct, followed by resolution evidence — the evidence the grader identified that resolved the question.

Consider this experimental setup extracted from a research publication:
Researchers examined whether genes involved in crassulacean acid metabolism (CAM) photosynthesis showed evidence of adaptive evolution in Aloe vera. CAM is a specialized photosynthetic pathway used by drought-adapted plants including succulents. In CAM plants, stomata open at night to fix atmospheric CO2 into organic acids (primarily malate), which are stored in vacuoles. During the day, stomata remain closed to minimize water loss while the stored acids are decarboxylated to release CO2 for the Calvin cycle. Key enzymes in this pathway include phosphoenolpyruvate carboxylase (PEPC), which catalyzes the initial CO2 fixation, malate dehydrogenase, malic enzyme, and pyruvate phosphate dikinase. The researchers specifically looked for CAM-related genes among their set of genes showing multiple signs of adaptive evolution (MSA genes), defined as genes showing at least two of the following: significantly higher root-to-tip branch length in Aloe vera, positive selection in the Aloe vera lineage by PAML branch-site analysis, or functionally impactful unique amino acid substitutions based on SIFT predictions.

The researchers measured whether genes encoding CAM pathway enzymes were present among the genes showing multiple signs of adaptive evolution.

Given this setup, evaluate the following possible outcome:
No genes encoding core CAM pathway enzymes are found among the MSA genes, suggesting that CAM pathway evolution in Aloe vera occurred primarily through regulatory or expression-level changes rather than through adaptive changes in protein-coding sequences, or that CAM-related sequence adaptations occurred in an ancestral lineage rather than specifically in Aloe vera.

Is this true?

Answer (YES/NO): NO